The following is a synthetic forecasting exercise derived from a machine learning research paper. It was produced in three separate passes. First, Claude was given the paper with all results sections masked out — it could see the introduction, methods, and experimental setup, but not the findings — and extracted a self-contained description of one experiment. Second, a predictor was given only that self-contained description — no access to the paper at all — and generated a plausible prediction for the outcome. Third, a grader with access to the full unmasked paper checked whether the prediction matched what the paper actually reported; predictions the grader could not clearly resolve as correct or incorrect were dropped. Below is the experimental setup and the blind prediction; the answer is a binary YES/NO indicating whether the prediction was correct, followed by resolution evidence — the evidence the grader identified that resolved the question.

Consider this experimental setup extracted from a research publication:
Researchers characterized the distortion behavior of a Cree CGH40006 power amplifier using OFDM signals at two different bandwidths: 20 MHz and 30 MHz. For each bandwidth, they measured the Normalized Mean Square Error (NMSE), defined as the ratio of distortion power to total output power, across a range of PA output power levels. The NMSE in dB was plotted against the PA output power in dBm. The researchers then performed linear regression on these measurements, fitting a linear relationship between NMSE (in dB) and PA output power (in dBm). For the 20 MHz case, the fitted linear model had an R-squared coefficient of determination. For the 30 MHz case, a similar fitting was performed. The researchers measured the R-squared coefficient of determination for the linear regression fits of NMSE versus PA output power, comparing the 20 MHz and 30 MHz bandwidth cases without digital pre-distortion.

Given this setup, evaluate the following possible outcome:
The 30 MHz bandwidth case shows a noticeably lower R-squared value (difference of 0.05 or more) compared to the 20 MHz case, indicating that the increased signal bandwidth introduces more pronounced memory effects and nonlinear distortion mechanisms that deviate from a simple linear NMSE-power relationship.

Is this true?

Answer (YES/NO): NO